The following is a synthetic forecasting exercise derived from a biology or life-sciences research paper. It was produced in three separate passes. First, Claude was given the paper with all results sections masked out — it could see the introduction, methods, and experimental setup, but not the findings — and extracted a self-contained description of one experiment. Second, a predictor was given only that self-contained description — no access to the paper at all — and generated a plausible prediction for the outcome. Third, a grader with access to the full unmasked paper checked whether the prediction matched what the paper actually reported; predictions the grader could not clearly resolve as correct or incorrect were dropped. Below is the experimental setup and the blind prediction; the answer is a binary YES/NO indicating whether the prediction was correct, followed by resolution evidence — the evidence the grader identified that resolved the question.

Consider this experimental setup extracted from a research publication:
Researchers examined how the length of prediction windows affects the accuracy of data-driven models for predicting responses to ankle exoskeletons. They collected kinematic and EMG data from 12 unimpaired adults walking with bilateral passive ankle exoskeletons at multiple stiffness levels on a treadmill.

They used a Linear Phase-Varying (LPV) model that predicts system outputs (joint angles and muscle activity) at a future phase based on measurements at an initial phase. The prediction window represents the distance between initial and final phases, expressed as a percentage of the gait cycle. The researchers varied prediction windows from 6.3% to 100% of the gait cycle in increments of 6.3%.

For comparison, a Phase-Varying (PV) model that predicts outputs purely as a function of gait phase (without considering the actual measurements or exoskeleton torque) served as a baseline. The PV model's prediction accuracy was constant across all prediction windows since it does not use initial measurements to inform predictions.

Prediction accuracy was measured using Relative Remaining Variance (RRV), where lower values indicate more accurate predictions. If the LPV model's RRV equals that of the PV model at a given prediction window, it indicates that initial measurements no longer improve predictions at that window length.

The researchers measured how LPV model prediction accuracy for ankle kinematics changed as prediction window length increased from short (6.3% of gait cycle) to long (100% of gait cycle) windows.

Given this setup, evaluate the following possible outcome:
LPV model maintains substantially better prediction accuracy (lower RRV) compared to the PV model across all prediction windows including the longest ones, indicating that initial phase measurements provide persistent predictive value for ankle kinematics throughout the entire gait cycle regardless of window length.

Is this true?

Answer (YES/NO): YES